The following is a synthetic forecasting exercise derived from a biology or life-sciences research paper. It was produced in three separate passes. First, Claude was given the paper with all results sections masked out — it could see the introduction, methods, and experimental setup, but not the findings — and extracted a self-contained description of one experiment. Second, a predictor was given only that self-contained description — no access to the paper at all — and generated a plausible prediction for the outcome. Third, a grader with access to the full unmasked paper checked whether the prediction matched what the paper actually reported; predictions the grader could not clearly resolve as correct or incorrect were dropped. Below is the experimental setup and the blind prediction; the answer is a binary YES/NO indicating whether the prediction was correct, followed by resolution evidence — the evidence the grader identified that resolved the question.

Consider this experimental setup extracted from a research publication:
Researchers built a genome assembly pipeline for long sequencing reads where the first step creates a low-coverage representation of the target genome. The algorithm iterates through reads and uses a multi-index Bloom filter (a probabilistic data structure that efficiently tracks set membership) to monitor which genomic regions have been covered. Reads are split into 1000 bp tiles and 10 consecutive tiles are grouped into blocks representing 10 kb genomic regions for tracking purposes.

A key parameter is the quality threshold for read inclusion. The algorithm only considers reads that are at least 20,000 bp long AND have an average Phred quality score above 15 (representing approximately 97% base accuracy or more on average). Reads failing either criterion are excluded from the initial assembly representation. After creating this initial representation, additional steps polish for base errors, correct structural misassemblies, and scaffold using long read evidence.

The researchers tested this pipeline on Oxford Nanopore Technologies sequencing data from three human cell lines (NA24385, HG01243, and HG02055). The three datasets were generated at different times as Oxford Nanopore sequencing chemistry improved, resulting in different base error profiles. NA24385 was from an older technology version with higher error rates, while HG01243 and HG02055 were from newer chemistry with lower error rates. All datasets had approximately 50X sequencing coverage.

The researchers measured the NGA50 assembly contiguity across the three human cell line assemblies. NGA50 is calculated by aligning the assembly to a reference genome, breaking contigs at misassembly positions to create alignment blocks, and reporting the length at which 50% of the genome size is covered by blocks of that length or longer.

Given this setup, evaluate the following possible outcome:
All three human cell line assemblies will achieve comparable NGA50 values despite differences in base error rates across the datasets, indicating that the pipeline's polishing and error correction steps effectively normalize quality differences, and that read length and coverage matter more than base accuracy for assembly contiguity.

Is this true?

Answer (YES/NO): YES